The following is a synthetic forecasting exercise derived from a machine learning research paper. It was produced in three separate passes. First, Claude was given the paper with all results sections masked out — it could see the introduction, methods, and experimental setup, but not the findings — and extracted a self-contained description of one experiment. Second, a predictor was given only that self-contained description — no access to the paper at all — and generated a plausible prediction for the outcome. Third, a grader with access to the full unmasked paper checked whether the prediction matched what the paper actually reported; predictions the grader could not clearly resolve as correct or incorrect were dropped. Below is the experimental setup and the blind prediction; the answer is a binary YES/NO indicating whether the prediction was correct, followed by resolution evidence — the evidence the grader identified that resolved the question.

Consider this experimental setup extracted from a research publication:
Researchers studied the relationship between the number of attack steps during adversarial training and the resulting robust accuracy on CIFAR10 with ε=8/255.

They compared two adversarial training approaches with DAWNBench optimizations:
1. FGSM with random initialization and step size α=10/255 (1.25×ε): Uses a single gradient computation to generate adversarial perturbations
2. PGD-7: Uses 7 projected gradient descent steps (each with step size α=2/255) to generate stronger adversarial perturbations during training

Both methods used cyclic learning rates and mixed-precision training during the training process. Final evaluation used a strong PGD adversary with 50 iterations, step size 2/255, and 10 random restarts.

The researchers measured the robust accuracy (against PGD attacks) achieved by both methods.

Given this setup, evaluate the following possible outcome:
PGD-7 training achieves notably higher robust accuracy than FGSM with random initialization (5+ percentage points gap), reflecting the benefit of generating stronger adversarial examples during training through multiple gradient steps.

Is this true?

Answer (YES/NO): NO